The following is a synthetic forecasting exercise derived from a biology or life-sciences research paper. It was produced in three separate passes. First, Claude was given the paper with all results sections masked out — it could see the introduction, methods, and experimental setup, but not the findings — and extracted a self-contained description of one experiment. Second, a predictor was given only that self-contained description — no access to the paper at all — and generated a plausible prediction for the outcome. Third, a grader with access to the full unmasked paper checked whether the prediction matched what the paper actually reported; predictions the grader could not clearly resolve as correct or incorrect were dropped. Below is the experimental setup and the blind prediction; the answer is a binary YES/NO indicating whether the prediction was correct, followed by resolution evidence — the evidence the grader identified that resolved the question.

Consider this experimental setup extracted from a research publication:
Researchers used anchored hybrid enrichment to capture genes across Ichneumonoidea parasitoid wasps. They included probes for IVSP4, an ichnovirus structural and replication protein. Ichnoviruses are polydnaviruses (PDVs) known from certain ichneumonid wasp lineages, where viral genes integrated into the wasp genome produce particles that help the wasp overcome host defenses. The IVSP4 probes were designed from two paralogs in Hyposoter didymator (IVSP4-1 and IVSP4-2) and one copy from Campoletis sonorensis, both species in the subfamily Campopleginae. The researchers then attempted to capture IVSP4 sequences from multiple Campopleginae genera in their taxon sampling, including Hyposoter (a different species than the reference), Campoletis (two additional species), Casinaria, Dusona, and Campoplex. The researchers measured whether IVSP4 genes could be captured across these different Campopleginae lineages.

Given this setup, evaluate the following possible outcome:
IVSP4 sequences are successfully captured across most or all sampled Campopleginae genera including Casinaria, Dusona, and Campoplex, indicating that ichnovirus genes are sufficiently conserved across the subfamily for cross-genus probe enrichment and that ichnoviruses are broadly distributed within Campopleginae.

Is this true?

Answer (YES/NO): NO